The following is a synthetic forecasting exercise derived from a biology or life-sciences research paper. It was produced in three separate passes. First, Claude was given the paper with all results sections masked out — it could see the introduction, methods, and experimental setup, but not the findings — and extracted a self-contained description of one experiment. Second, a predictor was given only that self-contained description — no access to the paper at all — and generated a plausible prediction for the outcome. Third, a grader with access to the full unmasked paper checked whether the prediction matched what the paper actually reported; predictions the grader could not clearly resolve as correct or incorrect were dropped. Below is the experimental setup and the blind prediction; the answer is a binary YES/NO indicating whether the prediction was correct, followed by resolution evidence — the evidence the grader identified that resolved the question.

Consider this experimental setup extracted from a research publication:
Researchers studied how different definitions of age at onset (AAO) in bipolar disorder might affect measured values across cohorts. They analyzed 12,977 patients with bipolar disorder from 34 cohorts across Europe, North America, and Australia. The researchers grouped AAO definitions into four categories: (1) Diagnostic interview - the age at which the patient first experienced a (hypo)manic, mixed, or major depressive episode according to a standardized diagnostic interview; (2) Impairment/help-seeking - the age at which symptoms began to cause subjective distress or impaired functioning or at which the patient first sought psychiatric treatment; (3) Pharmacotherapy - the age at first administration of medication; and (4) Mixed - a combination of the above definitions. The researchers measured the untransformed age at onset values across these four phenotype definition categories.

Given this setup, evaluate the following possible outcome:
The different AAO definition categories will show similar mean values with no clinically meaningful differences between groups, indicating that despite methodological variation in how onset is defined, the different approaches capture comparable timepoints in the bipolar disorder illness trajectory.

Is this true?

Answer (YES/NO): NO